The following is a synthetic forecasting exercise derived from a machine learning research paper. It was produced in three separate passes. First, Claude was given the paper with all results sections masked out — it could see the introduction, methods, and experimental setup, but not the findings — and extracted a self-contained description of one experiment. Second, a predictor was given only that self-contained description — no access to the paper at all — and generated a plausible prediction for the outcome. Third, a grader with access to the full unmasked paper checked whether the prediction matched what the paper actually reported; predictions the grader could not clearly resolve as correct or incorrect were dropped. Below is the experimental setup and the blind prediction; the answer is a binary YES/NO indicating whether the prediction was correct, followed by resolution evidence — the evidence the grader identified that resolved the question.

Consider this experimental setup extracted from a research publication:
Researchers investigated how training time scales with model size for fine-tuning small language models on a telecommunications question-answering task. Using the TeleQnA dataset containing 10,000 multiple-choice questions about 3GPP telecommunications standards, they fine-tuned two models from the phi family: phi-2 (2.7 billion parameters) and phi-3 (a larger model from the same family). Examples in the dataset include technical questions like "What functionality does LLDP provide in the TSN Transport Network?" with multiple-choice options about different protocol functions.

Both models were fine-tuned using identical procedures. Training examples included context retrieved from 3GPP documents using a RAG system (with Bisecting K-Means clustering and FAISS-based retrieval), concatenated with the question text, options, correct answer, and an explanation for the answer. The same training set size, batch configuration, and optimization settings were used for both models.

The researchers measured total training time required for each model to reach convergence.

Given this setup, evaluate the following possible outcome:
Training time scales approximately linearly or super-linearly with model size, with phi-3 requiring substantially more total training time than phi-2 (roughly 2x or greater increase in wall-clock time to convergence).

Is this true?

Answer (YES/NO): NO